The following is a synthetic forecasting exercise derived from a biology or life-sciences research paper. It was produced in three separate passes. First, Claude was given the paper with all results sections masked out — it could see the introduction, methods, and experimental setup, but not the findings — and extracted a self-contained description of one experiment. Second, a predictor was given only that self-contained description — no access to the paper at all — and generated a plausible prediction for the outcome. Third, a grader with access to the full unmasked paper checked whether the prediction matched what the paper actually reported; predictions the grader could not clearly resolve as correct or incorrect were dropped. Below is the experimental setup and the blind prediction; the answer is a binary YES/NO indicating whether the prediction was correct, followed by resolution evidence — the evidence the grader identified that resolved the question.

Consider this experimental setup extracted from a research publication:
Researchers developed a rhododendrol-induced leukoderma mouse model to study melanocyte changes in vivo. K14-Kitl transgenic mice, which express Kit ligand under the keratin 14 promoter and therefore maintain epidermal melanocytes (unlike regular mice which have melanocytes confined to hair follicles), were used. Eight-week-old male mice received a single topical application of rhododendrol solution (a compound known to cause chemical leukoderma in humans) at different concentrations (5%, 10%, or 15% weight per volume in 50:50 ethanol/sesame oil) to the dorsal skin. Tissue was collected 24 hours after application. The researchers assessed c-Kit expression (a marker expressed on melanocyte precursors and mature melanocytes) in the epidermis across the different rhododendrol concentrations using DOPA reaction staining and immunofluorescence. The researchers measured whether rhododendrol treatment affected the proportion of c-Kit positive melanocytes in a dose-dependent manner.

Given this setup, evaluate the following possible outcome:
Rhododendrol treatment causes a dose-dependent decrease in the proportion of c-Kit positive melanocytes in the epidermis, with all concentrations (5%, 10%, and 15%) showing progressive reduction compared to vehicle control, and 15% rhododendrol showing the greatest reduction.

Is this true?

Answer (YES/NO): NO